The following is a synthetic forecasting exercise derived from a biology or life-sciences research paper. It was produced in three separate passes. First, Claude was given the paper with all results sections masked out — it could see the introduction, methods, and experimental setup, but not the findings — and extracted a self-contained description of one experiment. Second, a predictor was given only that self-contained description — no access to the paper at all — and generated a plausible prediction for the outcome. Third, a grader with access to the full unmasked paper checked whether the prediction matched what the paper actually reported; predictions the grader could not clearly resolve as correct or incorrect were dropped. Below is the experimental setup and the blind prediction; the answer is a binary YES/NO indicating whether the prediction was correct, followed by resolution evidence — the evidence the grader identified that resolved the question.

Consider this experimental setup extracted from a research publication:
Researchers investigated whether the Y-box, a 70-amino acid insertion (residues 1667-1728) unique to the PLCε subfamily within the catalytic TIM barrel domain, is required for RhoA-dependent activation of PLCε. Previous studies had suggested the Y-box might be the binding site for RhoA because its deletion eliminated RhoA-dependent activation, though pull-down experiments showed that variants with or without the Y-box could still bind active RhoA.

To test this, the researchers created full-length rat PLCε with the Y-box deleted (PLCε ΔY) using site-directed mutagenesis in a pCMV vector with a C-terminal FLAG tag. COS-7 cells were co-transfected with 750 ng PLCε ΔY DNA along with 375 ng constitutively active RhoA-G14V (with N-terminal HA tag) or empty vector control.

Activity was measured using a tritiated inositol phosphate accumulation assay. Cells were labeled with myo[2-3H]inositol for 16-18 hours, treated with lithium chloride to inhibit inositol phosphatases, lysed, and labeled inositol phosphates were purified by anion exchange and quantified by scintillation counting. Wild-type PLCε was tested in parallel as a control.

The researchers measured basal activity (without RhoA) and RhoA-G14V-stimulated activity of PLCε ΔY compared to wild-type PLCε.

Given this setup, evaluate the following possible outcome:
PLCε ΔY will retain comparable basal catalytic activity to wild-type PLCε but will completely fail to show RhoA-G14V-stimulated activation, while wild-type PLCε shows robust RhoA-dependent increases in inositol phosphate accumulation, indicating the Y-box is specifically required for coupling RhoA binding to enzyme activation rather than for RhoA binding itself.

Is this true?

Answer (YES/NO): NO